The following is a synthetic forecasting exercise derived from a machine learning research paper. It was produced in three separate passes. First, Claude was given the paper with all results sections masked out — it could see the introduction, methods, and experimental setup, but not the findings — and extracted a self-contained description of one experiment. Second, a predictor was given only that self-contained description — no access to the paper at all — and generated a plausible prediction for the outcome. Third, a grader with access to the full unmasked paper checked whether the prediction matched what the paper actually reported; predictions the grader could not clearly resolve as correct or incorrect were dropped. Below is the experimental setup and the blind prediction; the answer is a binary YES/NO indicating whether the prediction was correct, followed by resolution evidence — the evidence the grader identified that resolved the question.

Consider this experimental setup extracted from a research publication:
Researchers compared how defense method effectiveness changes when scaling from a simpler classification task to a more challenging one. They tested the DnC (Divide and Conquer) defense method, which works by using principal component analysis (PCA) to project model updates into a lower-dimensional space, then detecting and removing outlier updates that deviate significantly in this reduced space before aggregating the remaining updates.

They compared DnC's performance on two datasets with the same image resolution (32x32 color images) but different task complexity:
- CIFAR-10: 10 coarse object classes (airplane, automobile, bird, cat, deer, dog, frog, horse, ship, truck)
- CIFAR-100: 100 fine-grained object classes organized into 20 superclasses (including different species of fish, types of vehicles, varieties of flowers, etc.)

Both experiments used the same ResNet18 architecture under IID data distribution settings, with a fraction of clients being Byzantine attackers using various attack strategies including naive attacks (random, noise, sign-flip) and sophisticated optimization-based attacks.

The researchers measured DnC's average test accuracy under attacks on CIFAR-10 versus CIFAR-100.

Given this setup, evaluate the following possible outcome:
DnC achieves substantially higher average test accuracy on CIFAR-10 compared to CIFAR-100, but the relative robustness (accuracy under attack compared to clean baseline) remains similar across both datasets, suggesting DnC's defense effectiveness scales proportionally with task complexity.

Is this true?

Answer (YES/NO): NO